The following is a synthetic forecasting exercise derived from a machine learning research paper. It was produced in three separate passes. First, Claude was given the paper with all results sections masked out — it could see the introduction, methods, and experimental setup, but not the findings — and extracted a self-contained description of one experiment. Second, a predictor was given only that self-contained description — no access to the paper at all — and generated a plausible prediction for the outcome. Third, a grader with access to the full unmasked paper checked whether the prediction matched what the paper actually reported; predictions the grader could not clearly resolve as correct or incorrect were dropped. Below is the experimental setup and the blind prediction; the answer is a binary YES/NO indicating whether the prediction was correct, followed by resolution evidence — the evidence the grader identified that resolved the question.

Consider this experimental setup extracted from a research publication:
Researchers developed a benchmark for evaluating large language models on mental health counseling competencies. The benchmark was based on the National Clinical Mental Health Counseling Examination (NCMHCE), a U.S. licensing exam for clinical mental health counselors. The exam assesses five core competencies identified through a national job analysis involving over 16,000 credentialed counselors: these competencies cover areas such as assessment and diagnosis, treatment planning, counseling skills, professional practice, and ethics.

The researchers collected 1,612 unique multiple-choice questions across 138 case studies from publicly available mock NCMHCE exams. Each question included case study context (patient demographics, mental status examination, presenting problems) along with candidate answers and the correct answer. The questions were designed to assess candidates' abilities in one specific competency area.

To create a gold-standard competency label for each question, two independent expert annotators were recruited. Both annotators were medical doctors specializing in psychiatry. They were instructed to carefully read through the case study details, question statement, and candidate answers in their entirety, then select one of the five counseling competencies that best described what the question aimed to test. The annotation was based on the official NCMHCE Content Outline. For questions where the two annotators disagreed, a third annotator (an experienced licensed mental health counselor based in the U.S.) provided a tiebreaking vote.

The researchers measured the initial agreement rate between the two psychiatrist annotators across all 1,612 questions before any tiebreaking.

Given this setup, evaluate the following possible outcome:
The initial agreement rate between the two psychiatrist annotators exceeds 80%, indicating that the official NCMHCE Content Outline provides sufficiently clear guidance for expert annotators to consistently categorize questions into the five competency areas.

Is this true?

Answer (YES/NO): NO